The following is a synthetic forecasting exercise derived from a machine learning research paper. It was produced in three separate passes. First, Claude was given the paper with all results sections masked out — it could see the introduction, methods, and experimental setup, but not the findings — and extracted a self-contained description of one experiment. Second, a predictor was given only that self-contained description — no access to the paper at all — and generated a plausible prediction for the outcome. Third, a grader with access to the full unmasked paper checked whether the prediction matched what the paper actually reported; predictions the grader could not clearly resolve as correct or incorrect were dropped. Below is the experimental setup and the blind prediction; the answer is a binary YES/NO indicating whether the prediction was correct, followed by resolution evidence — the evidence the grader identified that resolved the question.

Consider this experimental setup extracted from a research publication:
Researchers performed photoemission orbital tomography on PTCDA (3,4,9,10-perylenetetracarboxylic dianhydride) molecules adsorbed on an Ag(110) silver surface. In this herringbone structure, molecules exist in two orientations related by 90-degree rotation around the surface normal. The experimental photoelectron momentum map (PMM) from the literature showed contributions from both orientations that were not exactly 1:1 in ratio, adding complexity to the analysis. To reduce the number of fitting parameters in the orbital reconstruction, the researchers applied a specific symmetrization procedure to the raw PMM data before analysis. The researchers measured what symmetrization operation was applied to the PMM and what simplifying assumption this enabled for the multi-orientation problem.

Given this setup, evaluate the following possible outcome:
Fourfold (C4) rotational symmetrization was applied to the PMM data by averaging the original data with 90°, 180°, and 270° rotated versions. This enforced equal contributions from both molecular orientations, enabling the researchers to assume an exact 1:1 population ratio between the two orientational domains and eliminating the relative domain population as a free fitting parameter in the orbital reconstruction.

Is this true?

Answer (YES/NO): NO